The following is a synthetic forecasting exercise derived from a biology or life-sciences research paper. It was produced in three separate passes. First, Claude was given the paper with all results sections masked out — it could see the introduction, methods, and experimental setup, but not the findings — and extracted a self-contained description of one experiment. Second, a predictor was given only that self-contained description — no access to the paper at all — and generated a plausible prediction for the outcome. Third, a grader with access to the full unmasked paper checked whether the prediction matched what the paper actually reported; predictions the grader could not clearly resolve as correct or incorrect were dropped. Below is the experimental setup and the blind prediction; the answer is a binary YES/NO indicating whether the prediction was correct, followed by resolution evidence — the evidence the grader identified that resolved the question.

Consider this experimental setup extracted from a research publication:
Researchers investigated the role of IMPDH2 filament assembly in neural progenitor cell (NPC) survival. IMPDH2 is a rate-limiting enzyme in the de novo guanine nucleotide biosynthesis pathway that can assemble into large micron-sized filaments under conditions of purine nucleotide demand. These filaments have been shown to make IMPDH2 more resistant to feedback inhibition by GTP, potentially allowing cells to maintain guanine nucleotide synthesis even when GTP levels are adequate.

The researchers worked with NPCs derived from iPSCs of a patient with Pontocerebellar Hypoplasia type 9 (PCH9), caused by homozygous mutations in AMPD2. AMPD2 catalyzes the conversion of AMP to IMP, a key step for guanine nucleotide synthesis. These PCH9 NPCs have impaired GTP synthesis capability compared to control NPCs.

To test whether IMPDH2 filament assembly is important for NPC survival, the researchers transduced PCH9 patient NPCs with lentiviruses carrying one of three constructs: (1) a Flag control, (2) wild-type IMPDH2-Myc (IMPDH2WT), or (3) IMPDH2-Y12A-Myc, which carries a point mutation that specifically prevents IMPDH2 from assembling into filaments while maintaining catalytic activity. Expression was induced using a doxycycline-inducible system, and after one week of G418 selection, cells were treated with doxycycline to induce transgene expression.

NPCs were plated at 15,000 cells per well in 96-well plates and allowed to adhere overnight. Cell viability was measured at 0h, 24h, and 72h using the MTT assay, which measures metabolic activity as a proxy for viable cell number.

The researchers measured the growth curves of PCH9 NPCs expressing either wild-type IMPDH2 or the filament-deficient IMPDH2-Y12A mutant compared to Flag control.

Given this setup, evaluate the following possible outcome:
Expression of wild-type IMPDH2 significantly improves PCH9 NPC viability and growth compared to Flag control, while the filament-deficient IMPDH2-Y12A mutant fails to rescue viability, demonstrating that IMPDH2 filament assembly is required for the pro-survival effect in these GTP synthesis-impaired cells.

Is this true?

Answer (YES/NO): NO